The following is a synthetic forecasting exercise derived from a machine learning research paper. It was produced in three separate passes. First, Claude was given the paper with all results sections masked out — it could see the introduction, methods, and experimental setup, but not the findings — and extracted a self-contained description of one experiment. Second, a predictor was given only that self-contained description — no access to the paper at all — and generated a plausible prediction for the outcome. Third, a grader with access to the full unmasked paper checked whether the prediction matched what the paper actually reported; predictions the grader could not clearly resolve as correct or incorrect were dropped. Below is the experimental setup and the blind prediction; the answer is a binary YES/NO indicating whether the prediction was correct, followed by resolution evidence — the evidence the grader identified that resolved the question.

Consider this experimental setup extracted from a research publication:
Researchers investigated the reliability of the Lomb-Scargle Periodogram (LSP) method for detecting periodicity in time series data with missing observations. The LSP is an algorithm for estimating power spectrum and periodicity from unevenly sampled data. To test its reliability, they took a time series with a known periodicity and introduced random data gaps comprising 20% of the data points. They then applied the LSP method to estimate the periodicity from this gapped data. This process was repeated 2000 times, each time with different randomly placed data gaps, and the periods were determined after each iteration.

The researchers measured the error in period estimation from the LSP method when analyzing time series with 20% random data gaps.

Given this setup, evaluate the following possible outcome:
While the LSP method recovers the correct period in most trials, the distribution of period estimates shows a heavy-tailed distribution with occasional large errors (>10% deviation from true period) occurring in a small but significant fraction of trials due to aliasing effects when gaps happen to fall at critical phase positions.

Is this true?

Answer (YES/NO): NO